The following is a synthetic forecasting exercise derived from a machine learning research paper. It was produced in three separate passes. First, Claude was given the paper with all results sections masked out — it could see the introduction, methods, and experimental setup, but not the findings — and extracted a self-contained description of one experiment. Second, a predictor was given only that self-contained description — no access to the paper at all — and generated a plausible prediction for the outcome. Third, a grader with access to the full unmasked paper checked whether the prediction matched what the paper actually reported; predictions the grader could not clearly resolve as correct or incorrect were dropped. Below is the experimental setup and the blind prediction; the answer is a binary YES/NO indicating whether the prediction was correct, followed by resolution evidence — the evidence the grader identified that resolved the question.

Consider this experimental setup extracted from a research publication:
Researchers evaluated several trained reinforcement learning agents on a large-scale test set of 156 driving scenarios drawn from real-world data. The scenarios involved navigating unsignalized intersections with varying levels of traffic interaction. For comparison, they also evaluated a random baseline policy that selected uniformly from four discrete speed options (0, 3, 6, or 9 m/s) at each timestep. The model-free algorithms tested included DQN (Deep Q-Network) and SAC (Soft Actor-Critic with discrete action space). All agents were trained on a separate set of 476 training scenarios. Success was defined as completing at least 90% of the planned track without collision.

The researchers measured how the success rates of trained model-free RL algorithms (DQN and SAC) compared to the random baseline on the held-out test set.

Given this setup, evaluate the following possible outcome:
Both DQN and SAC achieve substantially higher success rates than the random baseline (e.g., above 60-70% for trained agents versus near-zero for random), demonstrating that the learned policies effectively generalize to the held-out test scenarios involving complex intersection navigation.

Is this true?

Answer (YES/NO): NO